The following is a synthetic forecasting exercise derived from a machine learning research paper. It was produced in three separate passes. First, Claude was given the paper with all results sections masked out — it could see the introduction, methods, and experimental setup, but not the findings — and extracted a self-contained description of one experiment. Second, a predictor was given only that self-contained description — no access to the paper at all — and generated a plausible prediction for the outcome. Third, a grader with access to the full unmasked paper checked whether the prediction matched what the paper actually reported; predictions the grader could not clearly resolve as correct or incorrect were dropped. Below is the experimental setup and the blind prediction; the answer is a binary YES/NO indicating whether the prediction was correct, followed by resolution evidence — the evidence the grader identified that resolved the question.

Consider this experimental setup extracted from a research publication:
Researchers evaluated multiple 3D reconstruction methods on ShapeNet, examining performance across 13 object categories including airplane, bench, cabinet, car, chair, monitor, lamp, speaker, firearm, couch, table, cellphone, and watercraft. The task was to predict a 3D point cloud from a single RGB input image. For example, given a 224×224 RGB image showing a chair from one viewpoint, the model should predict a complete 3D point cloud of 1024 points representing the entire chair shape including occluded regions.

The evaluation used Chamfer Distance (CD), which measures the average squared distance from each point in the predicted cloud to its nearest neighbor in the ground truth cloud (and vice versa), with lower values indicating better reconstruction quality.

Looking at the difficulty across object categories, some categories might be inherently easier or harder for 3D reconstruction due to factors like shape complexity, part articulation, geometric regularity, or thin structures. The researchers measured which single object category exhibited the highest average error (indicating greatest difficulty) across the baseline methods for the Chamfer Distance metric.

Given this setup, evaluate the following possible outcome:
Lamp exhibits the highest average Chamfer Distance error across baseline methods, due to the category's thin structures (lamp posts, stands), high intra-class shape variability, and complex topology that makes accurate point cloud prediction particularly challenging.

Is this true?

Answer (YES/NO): YES